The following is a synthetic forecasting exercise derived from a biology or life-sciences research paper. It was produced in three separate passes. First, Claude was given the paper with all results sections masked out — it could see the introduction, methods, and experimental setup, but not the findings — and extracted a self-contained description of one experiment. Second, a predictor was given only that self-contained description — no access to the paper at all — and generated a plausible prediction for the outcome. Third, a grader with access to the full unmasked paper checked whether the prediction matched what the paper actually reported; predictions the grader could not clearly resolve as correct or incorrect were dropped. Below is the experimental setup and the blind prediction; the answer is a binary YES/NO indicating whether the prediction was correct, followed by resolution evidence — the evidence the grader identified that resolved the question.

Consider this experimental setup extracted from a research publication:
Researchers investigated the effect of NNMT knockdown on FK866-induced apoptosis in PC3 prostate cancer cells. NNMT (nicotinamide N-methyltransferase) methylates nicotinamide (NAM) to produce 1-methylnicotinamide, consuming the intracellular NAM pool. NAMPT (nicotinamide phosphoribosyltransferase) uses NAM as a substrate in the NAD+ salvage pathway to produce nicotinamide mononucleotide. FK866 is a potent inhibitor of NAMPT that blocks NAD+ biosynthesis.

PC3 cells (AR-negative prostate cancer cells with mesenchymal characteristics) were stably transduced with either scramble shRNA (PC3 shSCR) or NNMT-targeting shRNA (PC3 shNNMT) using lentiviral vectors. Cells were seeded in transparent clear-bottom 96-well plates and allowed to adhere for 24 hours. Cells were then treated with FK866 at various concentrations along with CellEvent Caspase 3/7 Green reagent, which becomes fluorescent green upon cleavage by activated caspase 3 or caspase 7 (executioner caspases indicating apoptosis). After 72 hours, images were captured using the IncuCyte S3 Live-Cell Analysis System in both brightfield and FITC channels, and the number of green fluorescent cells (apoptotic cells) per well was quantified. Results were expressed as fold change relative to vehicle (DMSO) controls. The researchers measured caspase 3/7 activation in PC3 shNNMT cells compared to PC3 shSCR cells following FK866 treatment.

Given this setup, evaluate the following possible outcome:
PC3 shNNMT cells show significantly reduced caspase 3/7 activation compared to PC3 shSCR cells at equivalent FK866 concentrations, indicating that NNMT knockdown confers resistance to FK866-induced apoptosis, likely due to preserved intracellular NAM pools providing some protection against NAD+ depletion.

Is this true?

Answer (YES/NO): YES